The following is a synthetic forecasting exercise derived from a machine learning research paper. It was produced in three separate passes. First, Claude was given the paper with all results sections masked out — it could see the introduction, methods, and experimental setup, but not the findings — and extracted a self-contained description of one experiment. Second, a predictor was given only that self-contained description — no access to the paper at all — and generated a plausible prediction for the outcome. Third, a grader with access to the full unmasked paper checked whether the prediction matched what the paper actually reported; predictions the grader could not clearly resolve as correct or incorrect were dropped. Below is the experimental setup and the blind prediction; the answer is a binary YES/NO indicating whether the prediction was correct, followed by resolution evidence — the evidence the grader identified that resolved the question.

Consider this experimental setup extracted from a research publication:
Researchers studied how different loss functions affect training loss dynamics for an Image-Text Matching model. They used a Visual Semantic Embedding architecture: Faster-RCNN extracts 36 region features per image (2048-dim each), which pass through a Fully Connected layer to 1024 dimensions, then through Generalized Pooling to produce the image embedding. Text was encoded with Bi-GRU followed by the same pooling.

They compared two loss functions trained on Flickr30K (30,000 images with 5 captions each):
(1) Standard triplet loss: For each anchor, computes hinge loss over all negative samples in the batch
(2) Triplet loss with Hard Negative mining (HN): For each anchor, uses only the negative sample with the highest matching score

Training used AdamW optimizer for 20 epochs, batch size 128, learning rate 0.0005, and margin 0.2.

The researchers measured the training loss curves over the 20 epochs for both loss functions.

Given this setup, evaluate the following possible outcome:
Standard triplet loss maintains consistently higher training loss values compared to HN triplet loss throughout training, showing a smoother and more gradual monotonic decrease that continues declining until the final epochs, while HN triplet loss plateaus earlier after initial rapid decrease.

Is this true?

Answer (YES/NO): NO